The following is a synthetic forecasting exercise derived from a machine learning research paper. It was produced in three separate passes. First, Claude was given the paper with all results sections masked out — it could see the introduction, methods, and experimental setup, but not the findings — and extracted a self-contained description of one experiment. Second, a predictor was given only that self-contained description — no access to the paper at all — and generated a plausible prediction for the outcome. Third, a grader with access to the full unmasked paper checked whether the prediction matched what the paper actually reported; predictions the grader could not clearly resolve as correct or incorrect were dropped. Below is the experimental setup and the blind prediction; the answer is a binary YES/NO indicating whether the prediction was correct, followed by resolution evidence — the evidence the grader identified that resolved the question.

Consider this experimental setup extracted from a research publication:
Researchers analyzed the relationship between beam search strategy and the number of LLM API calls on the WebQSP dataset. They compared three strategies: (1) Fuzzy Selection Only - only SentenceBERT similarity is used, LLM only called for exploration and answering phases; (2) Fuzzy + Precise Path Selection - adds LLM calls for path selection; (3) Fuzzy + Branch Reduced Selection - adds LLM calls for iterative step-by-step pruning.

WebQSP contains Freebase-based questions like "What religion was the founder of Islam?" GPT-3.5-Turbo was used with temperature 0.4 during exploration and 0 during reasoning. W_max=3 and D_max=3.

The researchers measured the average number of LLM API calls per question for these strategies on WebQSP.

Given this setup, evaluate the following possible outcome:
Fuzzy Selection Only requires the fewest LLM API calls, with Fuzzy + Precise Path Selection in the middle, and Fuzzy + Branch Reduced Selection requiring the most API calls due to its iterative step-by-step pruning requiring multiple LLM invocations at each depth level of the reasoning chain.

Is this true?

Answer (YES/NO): YES